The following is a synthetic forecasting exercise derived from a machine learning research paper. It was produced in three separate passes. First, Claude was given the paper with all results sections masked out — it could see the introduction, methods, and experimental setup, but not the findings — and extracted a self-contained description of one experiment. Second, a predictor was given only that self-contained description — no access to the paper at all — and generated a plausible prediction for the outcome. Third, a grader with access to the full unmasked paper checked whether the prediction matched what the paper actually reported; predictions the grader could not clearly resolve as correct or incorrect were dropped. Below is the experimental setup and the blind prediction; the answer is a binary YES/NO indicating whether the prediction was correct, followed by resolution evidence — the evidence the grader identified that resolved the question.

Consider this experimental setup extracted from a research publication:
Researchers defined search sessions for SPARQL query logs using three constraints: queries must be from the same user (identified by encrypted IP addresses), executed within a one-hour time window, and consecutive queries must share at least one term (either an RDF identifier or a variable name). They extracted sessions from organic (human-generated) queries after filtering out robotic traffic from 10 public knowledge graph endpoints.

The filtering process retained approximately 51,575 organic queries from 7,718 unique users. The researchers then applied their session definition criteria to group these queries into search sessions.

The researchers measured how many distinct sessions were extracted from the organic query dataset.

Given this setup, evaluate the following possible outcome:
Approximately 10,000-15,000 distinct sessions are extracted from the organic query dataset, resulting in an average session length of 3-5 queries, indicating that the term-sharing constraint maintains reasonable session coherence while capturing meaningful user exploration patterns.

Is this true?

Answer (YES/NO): YES